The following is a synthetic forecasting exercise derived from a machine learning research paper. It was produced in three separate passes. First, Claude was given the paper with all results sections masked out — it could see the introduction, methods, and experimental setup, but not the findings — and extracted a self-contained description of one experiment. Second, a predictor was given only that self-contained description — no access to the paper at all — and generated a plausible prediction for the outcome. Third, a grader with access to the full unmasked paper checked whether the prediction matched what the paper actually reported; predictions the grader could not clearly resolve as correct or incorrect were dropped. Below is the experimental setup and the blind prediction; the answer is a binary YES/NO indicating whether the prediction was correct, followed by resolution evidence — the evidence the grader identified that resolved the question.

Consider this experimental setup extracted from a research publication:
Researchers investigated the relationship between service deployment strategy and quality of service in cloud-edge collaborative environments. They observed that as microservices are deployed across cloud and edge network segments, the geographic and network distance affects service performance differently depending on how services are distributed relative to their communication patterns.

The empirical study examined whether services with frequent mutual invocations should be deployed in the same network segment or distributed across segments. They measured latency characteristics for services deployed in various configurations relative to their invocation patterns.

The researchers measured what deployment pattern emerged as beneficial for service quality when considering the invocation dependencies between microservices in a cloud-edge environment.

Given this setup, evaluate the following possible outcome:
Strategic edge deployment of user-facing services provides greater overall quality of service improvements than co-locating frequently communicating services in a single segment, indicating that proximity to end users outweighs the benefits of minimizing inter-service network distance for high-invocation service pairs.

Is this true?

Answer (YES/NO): NO